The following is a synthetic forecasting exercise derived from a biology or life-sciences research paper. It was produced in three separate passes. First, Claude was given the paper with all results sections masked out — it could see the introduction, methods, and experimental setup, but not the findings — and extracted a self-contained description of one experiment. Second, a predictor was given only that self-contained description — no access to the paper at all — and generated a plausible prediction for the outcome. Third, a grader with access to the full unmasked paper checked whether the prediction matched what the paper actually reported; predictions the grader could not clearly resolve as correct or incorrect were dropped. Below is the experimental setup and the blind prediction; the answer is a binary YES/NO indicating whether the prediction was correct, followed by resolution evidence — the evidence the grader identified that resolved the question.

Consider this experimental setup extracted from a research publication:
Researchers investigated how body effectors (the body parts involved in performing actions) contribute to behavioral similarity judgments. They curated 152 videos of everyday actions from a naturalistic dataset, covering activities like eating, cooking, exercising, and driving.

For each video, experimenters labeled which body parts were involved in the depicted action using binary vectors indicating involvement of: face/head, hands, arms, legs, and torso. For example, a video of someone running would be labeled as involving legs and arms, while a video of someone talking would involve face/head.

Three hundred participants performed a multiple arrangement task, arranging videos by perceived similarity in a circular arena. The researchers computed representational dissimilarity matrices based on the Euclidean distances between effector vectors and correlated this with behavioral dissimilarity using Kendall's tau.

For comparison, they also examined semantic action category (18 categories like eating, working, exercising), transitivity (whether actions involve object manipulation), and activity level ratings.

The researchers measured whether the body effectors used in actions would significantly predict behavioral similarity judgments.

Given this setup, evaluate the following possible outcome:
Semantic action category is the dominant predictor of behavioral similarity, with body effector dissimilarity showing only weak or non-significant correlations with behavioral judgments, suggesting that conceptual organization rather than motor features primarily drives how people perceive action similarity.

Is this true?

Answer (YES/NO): NO